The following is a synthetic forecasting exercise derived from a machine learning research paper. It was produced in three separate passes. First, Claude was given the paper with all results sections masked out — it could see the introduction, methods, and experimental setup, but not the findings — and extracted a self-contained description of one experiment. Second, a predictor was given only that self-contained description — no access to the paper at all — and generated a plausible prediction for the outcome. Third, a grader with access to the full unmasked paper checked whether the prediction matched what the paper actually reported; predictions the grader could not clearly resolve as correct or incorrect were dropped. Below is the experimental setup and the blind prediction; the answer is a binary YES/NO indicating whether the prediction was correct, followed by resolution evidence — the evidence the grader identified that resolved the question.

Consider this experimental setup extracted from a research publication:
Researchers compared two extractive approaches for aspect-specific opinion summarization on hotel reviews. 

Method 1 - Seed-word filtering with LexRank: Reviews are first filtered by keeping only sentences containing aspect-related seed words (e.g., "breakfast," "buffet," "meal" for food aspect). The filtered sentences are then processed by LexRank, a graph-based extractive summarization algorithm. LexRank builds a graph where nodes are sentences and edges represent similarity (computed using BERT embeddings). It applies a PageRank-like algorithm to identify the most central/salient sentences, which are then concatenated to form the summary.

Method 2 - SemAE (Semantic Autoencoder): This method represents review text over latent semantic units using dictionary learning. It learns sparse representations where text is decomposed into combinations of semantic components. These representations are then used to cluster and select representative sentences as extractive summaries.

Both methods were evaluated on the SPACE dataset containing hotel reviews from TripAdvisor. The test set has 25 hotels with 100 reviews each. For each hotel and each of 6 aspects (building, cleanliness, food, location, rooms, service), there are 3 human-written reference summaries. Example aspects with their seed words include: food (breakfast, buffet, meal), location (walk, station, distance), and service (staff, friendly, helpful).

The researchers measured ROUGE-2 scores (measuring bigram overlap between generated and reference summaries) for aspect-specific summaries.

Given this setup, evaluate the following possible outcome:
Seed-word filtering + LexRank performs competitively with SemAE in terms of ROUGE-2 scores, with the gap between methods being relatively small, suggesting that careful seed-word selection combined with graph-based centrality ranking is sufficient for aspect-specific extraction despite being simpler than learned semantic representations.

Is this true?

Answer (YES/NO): YES